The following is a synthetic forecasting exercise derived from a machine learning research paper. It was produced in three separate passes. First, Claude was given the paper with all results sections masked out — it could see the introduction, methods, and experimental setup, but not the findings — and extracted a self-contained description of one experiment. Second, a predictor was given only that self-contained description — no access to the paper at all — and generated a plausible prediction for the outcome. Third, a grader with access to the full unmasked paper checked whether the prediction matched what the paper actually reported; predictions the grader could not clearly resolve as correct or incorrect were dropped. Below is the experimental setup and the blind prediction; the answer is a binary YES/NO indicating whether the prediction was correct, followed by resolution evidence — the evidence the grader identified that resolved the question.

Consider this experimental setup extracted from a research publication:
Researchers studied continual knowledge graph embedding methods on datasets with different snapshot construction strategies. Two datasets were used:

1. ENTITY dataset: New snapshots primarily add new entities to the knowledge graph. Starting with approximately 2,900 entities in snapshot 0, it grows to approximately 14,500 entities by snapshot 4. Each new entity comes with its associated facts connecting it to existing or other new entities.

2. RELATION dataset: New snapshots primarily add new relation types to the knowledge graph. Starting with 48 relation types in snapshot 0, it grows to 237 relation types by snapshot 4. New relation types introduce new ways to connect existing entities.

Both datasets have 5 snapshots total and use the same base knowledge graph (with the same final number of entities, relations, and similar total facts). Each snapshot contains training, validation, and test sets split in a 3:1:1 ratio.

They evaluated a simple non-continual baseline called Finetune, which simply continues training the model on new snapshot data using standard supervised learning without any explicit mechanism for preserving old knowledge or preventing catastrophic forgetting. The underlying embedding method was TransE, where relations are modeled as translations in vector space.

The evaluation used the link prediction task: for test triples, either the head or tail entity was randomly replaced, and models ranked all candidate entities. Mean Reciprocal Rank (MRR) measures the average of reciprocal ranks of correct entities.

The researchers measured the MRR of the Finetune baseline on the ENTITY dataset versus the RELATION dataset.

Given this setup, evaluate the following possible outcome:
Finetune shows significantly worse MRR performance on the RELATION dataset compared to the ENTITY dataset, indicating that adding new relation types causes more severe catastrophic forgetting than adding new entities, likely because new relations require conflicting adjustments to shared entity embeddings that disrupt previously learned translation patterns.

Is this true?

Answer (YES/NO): YES